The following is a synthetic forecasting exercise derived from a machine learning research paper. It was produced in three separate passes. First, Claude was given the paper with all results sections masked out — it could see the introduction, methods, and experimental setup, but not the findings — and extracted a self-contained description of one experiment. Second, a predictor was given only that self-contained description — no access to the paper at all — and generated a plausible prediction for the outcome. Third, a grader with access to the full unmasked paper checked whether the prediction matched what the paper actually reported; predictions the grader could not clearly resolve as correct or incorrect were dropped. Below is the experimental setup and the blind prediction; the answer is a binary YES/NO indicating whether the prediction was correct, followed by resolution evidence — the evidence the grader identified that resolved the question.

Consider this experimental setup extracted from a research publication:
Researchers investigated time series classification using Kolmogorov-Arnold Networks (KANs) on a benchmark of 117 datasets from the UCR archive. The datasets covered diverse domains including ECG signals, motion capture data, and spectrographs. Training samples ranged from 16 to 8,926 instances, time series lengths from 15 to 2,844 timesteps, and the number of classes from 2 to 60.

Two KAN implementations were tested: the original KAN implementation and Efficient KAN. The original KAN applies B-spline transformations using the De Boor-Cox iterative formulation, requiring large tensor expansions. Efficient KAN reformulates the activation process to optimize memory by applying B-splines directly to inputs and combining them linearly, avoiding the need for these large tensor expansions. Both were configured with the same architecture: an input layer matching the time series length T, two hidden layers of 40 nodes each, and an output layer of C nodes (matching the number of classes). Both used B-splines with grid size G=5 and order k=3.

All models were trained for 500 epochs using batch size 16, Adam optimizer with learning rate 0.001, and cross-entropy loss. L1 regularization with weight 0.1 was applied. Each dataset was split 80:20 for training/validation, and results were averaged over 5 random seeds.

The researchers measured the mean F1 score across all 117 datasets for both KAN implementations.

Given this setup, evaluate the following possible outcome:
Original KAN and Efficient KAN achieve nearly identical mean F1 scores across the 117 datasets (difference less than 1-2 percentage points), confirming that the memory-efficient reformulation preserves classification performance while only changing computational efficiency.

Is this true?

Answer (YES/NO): NO